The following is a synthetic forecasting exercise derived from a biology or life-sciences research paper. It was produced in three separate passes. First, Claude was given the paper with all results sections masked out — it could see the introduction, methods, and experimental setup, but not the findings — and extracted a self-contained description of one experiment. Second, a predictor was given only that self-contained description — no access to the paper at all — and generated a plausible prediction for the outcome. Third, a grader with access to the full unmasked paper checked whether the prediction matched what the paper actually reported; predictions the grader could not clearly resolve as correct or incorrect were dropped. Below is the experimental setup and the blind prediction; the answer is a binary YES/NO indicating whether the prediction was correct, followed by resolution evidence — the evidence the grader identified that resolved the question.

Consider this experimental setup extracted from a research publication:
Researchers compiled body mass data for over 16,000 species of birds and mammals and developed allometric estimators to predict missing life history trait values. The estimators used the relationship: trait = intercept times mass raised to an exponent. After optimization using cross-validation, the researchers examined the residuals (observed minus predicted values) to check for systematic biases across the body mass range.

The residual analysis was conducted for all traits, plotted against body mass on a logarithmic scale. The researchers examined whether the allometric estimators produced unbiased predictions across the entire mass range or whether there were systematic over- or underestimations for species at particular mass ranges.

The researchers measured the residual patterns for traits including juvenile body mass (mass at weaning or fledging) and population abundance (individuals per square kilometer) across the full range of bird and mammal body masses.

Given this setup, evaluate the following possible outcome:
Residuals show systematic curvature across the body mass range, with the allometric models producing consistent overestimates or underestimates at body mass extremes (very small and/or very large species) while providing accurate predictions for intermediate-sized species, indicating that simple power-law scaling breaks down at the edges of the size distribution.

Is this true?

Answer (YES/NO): NO